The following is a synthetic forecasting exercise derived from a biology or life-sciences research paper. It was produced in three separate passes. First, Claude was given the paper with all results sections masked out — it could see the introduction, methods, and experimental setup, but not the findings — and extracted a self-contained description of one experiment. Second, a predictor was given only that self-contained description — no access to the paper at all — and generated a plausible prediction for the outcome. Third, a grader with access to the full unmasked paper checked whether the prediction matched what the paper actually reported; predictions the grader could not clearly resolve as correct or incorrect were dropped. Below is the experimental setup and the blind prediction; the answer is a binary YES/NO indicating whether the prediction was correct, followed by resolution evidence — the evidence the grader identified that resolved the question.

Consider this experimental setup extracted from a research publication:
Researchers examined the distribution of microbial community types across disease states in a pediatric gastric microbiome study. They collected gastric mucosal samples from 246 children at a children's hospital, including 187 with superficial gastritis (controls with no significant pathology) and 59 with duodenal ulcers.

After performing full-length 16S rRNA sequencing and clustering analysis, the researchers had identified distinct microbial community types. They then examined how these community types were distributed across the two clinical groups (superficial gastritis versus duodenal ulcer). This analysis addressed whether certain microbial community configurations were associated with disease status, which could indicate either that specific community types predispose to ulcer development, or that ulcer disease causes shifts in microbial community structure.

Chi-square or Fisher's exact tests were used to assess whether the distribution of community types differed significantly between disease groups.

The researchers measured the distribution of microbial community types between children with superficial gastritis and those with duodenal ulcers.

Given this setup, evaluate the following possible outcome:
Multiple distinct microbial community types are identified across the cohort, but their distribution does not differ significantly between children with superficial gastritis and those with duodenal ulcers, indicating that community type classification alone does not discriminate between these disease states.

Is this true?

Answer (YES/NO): NO